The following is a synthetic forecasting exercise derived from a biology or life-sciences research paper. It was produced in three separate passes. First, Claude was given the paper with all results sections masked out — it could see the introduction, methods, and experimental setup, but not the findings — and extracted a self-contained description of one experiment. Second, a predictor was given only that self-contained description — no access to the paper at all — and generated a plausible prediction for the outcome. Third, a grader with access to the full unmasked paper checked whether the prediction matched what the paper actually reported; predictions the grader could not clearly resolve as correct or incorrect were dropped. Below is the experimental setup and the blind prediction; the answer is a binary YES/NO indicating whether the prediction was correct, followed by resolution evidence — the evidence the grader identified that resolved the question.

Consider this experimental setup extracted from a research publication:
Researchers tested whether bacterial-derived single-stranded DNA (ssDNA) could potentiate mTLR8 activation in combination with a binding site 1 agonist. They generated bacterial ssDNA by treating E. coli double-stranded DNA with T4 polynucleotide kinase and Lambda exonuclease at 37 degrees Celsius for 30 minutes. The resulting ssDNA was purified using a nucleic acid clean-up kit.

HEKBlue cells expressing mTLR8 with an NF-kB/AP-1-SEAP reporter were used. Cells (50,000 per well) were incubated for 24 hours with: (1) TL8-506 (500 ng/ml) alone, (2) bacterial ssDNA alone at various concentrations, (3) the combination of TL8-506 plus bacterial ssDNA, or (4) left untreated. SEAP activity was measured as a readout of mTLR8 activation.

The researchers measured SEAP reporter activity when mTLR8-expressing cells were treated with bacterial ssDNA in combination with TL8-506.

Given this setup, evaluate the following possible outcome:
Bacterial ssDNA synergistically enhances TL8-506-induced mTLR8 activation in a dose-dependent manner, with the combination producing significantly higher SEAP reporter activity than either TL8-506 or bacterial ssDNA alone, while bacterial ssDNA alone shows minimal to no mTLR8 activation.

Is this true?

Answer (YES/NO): YES